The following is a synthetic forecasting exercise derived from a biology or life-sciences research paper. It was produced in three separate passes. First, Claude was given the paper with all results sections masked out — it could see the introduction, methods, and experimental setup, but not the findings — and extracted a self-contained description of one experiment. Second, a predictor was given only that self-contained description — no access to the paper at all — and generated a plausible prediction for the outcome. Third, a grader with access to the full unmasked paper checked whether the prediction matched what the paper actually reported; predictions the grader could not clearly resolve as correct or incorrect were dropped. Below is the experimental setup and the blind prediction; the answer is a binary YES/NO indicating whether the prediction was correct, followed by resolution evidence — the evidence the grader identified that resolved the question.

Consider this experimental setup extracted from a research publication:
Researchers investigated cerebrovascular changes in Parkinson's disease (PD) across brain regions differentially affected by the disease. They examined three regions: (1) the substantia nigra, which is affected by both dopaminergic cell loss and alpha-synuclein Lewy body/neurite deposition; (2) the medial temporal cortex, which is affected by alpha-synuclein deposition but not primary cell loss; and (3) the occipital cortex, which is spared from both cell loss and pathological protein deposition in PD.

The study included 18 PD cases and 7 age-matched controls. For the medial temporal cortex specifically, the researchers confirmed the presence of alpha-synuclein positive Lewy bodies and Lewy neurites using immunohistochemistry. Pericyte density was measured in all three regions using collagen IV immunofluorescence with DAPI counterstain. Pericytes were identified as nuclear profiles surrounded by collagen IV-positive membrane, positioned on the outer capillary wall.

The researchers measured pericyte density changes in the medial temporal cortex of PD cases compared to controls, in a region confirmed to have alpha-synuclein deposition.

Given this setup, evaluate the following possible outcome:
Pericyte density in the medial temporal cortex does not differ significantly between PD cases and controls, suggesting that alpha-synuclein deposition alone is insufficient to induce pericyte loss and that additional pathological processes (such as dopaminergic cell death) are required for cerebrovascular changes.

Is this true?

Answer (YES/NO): NO